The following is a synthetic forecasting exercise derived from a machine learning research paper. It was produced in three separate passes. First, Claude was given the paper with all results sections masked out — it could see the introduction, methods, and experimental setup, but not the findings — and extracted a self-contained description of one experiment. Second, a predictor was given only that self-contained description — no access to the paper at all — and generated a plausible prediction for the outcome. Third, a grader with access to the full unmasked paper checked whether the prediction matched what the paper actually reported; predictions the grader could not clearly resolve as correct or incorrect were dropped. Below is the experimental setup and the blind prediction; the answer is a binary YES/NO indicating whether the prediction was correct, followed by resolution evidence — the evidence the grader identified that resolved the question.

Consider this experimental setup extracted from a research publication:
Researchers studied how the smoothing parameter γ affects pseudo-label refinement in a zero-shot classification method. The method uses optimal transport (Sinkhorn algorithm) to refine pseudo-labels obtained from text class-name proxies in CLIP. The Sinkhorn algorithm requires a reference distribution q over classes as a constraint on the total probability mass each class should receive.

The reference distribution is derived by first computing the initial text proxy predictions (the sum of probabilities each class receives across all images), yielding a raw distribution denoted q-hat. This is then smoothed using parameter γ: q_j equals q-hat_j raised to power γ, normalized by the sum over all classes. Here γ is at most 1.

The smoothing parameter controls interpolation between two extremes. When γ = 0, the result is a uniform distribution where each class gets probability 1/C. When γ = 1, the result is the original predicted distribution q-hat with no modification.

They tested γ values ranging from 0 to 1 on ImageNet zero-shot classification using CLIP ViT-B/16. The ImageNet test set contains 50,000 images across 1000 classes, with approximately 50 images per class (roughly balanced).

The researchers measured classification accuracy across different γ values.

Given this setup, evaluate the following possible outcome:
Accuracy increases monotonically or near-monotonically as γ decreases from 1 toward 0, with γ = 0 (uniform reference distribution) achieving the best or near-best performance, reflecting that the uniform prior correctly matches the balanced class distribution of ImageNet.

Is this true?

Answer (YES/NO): YES